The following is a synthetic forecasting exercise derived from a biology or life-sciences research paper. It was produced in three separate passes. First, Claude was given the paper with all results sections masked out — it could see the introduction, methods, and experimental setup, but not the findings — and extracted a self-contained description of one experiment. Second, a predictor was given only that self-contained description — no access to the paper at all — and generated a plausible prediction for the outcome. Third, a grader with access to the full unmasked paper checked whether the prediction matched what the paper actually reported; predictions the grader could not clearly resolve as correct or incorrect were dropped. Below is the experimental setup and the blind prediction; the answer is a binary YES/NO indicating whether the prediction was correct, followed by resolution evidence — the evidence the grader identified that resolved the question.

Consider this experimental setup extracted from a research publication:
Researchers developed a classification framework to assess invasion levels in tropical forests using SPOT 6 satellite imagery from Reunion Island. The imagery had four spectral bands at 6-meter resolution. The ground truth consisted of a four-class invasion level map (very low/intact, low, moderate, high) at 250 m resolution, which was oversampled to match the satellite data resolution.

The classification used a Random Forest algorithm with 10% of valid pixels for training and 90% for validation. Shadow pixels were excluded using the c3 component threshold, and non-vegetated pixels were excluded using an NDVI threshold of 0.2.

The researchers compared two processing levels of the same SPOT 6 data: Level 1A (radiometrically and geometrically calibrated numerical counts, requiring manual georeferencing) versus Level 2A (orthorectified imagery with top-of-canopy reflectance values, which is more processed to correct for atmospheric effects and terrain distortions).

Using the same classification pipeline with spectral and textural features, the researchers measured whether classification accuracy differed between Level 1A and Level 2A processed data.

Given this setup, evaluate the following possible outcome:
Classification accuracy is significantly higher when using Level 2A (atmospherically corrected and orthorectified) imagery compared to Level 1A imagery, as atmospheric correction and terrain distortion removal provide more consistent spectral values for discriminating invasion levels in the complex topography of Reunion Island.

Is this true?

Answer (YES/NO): YES